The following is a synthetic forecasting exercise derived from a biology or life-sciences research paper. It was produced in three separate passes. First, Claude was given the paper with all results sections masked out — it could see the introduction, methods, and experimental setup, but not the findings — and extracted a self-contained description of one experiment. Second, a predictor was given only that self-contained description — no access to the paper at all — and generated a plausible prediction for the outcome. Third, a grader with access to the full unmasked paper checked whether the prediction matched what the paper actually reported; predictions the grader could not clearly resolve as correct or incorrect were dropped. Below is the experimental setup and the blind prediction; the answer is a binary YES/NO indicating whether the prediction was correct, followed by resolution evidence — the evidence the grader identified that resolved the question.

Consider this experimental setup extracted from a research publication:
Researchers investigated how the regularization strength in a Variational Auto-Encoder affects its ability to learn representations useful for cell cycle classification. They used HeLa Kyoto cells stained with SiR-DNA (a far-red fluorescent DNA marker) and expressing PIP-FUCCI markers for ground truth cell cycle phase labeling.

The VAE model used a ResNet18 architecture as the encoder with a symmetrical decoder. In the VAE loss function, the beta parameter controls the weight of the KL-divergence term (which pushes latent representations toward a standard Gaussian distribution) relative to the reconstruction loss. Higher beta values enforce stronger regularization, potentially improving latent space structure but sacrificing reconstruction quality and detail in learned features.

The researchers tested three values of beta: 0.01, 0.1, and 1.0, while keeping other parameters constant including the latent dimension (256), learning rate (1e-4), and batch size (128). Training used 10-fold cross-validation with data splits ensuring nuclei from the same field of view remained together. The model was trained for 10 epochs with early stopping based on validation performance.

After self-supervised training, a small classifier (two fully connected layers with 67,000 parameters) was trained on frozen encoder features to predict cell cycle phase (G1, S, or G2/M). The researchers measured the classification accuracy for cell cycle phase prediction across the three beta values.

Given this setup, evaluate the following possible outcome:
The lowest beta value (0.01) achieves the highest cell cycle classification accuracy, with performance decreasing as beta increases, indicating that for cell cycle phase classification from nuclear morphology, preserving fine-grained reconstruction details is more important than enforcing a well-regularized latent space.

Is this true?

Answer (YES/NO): NO